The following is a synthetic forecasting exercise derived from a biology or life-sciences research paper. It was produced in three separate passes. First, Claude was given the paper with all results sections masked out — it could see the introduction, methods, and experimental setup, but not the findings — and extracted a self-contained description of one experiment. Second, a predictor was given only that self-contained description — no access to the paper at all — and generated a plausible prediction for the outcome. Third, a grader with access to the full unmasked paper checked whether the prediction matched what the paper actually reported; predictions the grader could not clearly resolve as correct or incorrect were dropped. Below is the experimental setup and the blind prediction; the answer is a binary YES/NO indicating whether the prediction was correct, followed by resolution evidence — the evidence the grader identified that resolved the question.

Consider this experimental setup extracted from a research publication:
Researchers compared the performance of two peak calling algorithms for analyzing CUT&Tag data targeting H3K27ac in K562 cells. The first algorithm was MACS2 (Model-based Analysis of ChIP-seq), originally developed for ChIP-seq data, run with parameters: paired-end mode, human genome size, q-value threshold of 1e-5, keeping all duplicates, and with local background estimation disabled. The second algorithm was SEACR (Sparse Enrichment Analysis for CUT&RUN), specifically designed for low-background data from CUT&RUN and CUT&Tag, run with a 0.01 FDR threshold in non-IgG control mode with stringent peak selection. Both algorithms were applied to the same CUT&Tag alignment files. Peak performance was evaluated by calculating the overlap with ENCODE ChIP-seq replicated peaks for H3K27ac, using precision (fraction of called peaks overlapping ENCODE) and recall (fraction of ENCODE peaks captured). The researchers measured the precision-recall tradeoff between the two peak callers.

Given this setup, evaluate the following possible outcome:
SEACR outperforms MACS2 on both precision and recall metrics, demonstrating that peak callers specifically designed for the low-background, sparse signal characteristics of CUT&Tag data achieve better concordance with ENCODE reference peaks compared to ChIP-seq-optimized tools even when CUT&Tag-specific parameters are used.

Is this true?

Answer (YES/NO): NO